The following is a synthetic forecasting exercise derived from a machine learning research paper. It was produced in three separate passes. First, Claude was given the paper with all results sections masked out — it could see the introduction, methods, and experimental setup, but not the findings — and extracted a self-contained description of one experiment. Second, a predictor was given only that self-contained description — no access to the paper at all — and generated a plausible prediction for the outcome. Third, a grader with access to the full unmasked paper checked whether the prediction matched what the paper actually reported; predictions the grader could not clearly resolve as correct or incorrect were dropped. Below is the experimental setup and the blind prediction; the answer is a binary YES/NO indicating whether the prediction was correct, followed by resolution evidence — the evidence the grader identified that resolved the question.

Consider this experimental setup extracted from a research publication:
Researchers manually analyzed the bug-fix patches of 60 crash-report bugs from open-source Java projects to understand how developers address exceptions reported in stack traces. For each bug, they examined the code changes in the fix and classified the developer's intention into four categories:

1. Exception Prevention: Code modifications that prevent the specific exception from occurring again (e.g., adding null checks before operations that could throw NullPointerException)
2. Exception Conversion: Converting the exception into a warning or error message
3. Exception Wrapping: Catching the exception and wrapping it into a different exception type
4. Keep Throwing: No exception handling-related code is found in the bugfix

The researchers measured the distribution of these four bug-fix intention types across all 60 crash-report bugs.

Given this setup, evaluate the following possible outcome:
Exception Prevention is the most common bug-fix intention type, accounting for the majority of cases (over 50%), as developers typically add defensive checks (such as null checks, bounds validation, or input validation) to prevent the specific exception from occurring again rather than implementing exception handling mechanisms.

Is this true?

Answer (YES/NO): YES